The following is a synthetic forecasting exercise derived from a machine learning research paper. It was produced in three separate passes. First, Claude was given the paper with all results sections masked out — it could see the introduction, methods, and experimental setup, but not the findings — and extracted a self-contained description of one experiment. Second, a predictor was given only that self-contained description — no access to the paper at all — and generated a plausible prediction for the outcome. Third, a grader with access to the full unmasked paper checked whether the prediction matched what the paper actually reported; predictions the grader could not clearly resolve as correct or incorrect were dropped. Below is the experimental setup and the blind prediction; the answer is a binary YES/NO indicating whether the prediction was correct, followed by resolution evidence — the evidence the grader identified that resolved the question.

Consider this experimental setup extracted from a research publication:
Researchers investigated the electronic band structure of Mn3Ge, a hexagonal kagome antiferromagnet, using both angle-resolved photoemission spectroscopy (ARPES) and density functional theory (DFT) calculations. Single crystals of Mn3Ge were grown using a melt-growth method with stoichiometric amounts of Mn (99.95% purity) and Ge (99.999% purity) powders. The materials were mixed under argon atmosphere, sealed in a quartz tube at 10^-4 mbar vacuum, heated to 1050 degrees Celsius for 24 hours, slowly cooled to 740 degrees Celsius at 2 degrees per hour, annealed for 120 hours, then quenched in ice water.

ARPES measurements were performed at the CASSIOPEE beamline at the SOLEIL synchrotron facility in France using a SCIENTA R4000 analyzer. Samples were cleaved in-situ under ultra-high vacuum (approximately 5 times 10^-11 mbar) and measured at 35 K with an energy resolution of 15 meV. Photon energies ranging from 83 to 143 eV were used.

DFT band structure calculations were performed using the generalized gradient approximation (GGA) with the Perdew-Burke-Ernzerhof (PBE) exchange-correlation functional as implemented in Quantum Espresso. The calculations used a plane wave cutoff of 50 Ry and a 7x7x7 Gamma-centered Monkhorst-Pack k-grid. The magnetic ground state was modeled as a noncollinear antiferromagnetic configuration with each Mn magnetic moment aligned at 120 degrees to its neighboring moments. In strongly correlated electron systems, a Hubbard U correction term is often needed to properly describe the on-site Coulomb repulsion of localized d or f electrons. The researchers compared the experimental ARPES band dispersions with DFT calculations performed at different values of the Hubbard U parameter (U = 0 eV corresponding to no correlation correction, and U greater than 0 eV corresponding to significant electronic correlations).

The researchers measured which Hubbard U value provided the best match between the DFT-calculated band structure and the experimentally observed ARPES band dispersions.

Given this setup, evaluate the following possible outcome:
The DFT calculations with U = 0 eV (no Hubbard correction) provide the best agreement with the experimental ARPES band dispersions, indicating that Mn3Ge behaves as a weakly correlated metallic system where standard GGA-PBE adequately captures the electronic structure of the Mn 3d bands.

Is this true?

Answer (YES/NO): YES